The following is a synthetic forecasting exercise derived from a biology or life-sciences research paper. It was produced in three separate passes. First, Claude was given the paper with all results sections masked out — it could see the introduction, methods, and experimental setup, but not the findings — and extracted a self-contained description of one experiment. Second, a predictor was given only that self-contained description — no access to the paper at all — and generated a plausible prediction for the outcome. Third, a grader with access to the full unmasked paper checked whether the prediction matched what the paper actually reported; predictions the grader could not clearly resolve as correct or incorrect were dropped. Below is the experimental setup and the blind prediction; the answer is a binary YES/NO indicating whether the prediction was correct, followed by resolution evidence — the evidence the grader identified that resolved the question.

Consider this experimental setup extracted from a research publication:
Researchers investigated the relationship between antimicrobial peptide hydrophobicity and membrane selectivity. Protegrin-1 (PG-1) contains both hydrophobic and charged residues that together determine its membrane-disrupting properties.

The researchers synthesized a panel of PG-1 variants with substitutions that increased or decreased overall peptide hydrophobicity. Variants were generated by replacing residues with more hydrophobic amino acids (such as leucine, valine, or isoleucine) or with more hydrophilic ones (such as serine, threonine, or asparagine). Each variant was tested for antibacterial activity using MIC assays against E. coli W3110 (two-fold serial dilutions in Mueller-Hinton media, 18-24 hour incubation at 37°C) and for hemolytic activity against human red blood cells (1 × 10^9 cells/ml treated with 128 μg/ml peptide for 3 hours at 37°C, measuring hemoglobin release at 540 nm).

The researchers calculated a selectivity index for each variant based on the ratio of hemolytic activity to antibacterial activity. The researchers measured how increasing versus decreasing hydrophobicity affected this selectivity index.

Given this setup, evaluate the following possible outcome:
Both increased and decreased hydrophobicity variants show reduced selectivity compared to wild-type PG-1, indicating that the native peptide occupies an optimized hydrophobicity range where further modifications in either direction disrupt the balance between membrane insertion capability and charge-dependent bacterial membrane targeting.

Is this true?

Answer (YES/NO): NO